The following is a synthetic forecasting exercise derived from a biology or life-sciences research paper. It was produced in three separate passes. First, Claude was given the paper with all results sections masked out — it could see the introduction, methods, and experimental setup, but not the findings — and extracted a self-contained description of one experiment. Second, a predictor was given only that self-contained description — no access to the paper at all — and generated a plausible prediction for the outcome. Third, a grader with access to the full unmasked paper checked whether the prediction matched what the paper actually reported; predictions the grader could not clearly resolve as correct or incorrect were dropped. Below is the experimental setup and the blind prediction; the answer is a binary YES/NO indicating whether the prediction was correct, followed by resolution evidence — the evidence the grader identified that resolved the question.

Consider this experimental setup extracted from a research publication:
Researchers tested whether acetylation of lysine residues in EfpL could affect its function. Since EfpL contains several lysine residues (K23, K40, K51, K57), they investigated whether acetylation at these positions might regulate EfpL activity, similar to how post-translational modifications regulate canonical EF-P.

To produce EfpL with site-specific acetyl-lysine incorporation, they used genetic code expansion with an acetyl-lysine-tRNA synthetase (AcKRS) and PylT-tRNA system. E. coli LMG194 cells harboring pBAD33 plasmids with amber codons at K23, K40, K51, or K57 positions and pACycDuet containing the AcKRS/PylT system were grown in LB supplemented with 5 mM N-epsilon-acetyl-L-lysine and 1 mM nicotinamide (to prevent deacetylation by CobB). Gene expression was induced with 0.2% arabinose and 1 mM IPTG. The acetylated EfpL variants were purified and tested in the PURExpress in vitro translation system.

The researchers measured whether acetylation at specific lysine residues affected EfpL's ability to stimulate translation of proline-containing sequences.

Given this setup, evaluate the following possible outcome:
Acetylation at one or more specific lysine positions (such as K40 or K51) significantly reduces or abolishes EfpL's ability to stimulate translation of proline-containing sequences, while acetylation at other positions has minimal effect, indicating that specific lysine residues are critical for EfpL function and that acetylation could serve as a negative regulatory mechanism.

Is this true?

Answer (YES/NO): YES